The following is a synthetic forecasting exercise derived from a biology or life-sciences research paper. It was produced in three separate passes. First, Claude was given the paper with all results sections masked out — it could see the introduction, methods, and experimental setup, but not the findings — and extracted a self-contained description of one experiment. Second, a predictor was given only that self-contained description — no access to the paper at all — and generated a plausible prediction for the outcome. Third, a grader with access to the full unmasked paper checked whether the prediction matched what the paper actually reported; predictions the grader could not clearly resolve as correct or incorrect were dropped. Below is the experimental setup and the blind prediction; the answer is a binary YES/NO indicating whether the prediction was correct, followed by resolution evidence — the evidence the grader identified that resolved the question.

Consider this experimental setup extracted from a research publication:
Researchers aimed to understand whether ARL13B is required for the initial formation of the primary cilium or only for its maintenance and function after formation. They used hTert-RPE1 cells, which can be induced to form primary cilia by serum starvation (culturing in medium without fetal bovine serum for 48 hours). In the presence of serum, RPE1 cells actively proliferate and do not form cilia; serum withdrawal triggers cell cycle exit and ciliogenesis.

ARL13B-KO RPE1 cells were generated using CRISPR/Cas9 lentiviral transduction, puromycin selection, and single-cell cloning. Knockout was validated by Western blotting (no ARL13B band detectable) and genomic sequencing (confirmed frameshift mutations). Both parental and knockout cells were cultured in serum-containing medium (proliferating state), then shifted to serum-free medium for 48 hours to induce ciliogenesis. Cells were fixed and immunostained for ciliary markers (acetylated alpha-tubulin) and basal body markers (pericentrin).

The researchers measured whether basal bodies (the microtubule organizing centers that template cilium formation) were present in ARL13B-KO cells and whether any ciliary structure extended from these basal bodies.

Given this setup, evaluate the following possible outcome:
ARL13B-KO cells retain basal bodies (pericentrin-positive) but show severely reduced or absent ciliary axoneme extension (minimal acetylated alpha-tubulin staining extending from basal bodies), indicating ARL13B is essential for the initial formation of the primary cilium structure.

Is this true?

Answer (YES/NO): YES